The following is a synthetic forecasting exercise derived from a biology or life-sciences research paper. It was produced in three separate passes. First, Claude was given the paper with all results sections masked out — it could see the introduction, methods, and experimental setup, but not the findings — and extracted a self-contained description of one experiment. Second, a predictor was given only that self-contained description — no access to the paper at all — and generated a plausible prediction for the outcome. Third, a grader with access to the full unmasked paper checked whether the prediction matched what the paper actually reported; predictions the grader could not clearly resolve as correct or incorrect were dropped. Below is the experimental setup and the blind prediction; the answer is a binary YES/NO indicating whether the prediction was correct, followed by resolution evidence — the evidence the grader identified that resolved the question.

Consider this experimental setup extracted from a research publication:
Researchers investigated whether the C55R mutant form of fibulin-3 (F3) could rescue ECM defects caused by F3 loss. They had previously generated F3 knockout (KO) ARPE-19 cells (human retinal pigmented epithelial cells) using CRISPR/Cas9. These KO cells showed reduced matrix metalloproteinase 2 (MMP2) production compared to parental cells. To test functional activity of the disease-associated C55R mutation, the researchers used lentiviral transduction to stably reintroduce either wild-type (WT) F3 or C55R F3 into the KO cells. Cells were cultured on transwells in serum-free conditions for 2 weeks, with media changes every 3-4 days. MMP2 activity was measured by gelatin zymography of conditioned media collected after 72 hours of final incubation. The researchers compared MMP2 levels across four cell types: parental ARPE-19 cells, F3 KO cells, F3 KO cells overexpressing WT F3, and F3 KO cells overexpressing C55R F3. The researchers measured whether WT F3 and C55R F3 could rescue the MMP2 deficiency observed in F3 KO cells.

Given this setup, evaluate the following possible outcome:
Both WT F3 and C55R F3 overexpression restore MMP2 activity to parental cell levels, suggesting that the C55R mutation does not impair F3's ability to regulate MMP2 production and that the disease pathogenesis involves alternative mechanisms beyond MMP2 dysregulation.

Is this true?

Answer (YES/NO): NO